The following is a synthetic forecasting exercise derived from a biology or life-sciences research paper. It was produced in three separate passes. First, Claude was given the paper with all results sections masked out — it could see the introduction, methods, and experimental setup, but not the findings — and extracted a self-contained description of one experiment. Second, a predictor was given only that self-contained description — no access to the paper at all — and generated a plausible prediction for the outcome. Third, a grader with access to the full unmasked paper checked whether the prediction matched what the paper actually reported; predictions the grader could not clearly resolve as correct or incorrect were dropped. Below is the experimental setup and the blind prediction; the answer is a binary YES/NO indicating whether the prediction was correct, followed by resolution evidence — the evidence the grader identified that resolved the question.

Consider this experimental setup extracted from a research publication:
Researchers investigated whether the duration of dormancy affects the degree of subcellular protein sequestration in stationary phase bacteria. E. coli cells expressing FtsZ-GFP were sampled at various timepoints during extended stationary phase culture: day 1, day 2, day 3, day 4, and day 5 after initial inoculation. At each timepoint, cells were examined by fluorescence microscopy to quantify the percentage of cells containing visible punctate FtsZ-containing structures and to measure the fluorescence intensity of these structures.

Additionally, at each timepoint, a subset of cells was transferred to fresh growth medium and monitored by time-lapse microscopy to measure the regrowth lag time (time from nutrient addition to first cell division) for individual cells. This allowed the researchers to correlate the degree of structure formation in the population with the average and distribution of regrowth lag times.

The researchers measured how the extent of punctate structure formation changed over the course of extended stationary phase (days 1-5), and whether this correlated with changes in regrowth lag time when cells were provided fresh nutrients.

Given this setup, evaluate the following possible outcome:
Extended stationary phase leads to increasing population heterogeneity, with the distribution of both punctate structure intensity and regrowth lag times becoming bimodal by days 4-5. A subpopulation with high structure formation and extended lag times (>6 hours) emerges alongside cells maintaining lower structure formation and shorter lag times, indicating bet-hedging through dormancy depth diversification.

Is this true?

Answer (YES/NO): NO